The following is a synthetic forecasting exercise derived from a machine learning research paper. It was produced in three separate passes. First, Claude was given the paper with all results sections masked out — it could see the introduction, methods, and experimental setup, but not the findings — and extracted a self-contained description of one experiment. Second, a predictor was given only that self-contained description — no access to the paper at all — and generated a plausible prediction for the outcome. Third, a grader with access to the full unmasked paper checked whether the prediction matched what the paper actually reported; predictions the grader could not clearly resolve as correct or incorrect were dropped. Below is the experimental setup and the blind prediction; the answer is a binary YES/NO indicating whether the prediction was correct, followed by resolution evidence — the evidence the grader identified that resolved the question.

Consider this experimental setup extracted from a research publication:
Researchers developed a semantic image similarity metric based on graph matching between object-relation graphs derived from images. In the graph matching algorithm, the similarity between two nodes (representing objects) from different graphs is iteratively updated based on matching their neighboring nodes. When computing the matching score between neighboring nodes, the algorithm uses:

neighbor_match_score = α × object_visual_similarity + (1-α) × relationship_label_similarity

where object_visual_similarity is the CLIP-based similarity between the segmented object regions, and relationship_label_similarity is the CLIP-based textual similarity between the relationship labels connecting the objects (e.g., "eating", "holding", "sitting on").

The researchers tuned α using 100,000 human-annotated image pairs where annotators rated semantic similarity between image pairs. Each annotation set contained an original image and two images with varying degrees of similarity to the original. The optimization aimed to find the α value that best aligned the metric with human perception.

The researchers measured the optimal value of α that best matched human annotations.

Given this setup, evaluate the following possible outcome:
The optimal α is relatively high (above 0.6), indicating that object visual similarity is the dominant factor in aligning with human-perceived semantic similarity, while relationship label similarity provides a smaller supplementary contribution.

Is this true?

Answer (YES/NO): NO